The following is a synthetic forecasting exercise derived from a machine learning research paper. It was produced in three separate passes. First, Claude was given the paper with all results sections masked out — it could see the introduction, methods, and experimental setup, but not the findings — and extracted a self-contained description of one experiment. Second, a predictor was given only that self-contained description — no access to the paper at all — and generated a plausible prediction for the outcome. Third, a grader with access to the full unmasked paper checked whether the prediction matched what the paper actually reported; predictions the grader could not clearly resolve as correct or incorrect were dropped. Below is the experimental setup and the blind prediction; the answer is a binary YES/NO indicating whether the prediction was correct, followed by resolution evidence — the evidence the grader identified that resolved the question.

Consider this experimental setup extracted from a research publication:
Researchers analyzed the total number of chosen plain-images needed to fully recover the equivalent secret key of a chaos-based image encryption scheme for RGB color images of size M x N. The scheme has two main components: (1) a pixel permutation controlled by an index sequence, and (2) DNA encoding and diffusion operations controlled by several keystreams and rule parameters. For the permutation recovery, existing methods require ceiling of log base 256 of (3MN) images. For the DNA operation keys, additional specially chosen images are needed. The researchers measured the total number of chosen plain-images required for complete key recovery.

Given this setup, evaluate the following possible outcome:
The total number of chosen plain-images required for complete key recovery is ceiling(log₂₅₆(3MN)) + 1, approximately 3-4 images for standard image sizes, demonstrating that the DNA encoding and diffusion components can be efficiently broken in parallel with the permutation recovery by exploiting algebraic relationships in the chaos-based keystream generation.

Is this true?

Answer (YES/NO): NO